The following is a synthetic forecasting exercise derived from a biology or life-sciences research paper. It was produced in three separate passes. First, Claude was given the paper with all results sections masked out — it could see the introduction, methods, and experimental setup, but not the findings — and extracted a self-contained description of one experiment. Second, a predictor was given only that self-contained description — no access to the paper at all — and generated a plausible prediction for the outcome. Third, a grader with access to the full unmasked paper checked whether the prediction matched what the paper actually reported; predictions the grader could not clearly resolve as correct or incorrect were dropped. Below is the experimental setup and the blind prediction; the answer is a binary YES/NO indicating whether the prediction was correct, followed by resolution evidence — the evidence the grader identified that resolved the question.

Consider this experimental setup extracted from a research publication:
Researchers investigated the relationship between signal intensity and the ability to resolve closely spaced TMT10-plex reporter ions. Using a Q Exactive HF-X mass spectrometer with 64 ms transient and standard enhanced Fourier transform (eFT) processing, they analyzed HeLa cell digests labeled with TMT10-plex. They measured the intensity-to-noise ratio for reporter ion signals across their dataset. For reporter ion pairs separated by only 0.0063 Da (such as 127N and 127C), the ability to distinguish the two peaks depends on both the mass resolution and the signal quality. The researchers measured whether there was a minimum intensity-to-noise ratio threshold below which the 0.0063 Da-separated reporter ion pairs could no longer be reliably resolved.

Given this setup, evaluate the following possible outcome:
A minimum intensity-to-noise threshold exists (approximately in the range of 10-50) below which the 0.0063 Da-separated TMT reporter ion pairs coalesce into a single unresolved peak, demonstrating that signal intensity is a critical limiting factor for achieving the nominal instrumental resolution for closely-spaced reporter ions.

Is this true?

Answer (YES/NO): NO